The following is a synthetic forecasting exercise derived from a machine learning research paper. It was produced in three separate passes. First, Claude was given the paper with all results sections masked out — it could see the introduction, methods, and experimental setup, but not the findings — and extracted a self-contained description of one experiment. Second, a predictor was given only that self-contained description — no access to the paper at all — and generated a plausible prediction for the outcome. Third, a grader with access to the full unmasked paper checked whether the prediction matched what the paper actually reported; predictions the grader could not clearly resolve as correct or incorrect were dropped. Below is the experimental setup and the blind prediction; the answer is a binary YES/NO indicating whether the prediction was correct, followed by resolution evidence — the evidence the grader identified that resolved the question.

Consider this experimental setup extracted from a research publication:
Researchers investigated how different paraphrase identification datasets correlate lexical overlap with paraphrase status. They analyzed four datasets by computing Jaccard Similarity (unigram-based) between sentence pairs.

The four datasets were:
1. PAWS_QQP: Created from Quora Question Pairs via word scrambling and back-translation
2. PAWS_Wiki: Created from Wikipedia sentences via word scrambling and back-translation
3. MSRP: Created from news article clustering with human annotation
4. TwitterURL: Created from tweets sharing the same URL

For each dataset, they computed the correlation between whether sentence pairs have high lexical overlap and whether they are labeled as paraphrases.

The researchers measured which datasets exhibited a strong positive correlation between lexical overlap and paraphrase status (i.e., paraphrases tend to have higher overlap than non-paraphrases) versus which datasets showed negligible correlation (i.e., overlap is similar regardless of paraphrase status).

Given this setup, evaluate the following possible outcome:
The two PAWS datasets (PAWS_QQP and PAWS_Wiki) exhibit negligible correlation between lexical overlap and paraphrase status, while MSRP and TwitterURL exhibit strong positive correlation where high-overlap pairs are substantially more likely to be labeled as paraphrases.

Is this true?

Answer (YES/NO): YES